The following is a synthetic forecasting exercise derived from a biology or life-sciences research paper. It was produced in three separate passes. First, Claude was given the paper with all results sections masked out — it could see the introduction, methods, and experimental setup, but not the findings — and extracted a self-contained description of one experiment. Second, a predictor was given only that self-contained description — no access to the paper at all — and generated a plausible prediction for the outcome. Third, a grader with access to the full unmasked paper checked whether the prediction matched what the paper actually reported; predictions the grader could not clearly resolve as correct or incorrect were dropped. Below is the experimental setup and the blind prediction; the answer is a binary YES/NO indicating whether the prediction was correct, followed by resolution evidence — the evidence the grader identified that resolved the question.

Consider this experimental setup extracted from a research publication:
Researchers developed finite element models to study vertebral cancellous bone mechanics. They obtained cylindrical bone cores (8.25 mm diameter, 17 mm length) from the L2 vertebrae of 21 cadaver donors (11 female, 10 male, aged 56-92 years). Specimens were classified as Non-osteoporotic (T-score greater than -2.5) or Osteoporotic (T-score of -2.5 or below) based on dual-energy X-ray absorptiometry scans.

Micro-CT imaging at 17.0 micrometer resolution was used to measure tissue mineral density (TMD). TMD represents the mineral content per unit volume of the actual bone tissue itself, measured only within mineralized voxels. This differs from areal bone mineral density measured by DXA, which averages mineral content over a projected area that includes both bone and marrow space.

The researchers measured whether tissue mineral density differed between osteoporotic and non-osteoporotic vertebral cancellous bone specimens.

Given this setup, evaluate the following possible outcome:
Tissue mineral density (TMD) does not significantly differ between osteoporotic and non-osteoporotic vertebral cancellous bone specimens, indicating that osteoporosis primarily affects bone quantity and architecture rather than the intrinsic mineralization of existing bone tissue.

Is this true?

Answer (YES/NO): YES